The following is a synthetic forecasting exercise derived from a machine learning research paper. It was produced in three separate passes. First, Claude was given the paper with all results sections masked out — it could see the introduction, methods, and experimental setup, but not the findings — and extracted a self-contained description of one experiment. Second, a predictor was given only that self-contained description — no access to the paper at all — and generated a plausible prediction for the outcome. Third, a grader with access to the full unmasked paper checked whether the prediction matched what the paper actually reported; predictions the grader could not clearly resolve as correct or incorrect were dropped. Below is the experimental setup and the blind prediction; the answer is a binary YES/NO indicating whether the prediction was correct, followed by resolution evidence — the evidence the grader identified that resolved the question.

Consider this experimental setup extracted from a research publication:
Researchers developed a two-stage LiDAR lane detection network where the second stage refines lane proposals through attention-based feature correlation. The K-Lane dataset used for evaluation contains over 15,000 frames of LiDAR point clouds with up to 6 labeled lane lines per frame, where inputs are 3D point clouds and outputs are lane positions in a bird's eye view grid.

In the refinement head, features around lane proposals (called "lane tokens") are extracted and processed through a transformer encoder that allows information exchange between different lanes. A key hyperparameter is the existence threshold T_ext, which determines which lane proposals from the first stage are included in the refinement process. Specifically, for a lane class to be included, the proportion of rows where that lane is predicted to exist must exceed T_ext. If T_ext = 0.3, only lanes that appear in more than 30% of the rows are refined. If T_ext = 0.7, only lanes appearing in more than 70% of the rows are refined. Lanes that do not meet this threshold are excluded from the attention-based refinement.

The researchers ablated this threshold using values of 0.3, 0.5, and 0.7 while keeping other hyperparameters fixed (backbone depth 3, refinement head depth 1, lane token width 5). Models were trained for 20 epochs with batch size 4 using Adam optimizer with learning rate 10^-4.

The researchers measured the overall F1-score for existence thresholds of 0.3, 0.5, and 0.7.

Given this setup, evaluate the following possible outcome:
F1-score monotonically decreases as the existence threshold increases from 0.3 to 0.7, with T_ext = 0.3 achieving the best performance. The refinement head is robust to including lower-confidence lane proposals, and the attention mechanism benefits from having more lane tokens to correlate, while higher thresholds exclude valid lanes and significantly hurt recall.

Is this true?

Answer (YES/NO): NO